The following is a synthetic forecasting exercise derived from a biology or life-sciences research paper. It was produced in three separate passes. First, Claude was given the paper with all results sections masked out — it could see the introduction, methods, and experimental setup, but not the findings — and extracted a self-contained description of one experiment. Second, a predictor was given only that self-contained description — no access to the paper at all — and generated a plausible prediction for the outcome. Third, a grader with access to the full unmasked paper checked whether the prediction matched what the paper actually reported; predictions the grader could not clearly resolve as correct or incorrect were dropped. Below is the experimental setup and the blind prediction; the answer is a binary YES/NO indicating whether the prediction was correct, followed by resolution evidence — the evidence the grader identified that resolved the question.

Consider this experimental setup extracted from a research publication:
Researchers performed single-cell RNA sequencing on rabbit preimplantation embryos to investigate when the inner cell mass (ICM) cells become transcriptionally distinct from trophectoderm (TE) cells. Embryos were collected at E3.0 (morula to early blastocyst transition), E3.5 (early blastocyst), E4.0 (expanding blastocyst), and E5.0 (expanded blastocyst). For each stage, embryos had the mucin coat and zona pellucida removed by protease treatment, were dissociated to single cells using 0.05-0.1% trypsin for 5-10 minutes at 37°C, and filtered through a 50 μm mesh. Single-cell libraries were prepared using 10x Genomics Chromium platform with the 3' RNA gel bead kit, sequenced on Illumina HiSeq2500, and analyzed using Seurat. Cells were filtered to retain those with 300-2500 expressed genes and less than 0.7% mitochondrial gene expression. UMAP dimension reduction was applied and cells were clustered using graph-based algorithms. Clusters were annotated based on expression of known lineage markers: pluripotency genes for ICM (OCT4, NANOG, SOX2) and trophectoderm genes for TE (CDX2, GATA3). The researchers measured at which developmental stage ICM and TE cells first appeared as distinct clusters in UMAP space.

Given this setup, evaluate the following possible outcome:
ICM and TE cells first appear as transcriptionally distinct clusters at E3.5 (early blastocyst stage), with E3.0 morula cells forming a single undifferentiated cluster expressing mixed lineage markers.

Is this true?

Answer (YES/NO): YES